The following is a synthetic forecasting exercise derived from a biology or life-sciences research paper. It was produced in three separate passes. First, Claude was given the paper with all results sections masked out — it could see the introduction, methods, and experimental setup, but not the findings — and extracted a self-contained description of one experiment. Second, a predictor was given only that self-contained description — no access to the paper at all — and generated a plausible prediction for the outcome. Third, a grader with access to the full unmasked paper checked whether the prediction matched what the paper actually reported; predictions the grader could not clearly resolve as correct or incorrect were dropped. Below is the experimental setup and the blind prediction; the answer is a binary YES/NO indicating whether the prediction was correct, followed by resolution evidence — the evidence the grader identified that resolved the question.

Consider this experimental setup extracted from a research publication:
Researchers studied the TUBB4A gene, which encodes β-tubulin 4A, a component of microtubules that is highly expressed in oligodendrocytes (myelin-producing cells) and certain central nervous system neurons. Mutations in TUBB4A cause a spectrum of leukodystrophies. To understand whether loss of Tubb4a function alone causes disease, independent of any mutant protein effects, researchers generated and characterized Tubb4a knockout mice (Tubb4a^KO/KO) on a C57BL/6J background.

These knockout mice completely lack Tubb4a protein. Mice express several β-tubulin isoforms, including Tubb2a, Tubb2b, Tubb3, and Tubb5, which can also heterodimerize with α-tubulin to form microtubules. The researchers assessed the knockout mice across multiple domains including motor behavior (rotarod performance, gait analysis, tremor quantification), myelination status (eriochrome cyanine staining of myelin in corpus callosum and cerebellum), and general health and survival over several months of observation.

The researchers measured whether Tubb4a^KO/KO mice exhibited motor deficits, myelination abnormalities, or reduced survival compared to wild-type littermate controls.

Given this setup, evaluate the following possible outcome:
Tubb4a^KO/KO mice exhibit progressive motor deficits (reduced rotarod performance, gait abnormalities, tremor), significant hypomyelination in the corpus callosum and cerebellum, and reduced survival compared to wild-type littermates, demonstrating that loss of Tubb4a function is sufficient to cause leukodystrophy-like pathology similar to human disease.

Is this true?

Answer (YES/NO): NO